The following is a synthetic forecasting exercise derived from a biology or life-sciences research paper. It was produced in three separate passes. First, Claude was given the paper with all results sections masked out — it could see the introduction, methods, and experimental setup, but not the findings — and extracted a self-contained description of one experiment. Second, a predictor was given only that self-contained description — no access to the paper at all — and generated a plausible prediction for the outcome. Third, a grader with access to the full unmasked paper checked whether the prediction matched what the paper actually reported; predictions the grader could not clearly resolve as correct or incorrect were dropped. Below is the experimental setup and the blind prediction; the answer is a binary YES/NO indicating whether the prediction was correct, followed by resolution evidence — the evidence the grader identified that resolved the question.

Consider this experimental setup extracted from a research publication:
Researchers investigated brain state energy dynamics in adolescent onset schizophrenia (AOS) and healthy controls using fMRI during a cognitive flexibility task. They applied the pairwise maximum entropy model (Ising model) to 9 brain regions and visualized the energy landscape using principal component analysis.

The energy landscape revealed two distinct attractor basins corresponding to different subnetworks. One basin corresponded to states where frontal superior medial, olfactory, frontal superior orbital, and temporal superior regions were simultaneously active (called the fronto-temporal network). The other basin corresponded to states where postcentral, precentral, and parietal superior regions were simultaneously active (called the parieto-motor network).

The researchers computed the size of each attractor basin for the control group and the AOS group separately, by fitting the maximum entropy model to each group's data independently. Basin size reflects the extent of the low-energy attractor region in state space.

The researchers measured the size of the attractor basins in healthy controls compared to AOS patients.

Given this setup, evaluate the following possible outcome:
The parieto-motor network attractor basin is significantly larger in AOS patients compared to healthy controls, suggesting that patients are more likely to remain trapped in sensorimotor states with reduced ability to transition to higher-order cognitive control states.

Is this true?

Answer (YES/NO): NO